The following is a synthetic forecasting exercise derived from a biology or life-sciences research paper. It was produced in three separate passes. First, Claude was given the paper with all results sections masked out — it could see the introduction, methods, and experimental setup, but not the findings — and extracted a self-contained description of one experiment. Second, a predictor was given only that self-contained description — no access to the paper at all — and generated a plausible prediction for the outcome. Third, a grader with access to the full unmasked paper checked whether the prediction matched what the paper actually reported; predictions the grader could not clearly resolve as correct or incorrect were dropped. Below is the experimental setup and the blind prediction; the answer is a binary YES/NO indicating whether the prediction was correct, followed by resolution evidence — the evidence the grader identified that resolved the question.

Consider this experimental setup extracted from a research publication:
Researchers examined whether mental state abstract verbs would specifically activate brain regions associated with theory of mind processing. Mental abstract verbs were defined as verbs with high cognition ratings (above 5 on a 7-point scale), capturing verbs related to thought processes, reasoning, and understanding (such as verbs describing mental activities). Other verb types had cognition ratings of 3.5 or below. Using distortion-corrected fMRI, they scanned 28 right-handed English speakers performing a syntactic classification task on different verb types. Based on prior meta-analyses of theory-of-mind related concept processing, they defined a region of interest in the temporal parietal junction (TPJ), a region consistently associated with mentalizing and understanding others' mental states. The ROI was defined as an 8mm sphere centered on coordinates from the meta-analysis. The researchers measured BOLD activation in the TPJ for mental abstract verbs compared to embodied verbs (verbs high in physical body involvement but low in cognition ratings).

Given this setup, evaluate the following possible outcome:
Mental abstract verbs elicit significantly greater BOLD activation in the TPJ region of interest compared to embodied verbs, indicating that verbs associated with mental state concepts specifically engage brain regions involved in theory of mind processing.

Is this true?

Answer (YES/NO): NO